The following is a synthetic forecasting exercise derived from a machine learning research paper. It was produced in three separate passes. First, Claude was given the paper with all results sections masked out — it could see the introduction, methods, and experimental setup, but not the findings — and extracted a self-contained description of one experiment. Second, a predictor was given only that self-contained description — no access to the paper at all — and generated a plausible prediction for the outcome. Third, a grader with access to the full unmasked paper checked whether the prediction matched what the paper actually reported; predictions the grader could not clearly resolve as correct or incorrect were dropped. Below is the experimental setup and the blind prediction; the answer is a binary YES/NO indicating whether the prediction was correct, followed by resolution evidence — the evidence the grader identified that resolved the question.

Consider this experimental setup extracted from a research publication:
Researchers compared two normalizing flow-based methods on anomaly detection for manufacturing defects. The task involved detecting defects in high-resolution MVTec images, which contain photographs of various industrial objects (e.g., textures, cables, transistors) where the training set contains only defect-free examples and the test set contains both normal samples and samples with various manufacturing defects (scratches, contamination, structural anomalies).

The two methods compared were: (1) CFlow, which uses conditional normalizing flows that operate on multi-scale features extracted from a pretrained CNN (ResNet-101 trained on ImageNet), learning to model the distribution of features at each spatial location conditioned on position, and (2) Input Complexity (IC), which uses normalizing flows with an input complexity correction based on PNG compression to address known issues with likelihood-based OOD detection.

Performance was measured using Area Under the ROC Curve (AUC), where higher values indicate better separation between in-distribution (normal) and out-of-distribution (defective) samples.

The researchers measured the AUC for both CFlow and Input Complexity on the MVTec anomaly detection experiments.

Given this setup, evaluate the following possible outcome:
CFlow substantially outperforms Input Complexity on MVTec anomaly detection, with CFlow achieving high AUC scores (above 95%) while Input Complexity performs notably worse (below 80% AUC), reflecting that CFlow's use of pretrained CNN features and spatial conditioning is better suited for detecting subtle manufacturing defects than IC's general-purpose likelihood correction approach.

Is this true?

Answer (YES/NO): YES